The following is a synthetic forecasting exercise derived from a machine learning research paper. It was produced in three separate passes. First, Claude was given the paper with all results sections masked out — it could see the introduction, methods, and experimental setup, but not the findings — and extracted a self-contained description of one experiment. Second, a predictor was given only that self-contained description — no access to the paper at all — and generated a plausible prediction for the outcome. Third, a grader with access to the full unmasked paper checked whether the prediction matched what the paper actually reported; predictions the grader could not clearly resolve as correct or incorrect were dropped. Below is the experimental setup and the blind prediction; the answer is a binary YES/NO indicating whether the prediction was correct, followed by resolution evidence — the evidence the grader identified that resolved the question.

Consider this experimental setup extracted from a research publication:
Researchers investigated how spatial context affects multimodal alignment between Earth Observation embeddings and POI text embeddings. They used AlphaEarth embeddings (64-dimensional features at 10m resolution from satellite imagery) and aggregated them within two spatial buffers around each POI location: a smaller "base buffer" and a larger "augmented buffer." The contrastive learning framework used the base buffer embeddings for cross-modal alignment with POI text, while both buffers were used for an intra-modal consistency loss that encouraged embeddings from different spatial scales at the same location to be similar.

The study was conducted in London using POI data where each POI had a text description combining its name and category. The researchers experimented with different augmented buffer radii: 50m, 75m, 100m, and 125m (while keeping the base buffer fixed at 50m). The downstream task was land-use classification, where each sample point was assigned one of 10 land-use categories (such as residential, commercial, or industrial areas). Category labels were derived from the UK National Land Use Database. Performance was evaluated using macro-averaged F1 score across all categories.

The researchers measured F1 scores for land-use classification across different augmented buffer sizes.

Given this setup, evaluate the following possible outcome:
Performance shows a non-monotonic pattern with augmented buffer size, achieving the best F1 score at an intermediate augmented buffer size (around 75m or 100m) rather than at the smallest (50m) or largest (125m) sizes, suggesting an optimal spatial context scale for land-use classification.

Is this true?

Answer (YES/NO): YES